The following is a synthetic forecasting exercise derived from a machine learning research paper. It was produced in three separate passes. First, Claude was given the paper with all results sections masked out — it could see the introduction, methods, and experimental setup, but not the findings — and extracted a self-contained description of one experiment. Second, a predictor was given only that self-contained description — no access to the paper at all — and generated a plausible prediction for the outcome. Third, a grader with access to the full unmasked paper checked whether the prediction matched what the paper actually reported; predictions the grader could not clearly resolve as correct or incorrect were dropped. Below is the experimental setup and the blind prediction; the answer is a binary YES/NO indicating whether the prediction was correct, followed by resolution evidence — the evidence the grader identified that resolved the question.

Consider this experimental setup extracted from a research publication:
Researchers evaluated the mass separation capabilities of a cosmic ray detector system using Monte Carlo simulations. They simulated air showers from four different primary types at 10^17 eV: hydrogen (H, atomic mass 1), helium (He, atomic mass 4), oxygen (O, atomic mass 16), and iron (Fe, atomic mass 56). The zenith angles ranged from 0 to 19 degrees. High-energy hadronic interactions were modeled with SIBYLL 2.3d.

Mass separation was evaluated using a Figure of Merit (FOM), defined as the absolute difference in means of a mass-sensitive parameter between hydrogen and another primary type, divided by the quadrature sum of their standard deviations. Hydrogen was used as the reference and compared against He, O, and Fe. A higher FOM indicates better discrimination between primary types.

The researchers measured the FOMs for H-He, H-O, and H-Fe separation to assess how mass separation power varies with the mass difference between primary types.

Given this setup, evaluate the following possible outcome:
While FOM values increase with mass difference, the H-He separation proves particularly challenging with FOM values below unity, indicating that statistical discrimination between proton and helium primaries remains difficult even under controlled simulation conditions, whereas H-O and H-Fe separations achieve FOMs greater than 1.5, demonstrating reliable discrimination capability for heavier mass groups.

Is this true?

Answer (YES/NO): NO